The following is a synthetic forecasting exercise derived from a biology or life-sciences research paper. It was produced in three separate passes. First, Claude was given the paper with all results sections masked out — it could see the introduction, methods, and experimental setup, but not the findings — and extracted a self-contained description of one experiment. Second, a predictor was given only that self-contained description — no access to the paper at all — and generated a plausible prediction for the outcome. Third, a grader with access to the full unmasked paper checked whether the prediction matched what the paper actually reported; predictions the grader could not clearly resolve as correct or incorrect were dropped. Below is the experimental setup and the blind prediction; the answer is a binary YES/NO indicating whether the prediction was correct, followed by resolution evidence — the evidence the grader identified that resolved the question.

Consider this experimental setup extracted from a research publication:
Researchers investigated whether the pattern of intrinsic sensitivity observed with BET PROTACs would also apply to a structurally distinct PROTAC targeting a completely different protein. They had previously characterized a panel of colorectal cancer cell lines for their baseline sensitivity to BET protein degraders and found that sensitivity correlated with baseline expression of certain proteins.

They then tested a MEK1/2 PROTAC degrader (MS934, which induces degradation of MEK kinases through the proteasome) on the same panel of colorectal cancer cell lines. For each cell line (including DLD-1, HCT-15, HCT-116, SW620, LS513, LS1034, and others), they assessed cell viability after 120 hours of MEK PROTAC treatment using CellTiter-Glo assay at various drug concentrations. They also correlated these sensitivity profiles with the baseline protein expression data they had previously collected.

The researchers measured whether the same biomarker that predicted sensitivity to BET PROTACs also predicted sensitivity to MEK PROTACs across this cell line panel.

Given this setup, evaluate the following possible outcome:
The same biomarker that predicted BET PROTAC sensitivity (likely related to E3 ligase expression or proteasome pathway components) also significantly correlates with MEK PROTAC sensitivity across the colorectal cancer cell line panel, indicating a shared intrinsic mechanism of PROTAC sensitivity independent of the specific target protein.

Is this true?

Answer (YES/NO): NO